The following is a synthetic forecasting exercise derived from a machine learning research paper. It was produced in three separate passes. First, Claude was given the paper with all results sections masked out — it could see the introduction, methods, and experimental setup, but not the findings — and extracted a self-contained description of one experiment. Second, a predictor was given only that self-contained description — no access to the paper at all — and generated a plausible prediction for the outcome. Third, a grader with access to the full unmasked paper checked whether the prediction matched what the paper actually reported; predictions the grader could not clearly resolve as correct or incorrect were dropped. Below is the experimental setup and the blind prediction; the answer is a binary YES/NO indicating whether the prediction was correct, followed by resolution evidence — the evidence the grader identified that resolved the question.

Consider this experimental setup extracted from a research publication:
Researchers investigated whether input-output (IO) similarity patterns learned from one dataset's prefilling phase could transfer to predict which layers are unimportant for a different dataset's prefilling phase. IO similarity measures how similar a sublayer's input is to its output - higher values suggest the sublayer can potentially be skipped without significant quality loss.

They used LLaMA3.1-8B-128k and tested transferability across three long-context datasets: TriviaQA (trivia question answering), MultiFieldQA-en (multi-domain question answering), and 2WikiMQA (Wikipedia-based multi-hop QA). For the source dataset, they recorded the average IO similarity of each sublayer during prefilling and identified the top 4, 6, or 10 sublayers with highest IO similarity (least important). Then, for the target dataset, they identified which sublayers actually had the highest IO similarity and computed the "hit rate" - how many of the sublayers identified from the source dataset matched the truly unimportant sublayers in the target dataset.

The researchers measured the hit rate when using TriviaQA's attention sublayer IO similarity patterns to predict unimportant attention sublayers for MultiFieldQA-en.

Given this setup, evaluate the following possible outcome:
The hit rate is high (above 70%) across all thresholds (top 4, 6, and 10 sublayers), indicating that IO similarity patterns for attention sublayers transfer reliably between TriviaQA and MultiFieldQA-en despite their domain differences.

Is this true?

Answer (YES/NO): YES